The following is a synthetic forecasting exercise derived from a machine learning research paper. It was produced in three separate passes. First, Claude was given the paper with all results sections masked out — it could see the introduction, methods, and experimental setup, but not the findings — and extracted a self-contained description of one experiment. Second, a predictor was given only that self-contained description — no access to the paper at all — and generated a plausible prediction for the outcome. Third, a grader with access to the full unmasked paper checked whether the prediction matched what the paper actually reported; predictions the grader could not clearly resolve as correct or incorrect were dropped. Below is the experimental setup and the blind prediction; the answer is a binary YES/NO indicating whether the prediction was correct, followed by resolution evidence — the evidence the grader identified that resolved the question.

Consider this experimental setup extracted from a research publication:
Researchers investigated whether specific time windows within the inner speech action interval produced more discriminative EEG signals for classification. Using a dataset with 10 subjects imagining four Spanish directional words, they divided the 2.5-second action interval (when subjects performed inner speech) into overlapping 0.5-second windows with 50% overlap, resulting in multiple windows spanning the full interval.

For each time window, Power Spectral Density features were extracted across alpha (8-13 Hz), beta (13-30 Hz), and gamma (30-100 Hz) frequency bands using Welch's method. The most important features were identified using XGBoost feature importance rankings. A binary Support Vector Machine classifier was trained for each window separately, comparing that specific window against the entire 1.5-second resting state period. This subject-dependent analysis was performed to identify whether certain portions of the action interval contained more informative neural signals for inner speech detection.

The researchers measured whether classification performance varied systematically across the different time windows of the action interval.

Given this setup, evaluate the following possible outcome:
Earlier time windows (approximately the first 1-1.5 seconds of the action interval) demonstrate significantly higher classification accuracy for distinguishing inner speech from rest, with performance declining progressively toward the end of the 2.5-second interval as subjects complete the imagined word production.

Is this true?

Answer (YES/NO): NO